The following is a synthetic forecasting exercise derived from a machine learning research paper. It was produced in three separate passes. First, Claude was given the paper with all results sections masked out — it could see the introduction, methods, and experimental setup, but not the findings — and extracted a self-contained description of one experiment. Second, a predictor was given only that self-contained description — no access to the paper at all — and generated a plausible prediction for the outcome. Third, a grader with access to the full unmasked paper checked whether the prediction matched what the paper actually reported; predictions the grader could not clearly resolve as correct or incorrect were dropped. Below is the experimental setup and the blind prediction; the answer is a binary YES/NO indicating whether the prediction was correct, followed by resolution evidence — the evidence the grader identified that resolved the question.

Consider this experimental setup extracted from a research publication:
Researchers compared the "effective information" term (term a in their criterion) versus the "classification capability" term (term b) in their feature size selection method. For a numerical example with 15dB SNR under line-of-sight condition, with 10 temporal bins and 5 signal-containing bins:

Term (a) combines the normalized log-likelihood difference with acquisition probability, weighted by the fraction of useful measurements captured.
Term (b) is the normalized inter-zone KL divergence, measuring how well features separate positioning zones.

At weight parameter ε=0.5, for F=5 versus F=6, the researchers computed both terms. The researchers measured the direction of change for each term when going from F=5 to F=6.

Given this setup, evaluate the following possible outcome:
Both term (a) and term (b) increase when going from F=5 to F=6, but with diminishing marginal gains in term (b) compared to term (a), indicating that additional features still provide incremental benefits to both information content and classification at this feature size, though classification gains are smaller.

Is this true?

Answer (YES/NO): NO